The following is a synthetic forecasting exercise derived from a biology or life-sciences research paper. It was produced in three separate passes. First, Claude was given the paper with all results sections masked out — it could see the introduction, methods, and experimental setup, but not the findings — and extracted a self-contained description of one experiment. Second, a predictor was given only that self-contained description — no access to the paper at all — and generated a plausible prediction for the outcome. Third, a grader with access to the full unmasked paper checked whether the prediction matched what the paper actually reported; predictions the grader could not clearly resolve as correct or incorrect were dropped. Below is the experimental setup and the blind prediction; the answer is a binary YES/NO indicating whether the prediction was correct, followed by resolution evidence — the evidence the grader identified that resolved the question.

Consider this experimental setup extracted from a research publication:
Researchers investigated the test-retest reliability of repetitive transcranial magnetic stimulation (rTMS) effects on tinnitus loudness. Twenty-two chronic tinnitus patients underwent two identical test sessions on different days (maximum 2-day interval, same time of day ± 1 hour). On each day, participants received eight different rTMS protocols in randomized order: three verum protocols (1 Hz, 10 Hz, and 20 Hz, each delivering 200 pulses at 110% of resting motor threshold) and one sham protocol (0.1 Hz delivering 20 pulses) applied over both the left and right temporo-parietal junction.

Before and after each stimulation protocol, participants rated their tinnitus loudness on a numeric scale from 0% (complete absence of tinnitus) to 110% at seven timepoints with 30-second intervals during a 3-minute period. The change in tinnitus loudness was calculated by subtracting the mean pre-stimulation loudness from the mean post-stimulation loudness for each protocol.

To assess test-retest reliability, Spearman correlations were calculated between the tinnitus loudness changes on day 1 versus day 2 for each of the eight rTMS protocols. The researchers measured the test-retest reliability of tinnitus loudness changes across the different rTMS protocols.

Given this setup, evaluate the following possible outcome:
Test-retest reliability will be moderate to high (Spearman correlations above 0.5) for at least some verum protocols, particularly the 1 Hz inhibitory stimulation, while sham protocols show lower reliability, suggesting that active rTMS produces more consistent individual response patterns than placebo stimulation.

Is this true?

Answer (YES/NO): NO